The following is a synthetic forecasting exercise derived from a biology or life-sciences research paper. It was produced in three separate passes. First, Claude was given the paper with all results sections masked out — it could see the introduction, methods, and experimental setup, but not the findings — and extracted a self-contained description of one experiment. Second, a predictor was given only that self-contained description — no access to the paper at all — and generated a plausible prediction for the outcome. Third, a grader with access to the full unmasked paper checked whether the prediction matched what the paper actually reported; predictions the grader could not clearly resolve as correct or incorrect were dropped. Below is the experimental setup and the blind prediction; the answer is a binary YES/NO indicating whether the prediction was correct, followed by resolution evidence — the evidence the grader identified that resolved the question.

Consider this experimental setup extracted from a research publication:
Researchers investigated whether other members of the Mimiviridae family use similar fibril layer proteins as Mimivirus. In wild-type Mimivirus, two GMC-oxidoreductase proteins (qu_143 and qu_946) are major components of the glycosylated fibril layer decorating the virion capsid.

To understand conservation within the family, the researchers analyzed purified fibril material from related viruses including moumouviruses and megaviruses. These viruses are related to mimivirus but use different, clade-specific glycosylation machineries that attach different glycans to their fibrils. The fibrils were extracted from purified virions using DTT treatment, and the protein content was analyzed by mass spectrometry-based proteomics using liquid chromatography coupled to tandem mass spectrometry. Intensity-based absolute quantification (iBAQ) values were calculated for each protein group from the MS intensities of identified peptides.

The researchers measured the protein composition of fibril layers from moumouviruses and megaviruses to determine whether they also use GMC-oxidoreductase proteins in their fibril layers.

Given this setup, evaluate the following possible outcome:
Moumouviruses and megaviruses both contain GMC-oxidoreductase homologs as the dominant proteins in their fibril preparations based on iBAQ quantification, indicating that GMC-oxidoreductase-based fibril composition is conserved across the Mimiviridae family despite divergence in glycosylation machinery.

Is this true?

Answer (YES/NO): NO